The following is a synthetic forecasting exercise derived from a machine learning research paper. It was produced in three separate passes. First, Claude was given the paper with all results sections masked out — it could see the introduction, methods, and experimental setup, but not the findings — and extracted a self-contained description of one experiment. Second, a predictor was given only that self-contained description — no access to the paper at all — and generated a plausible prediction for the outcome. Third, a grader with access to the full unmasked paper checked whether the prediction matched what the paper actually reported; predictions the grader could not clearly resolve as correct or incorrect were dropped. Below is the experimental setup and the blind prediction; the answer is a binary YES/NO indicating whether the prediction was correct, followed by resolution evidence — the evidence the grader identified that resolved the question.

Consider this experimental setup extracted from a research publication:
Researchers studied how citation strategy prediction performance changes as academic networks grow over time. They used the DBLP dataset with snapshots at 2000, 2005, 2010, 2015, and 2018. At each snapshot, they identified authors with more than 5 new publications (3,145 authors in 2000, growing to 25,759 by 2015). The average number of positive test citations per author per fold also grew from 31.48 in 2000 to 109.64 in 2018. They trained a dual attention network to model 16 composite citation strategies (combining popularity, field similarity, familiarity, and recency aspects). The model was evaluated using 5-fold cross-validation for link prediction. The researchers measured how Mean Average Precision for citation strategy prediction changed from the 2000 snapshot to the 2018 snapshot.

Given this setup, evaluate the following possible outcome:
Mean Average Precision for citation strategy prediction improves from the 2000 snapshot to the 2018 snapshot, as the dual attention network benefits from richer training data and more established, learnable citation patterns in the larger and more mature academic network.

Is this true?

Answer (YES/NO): NO